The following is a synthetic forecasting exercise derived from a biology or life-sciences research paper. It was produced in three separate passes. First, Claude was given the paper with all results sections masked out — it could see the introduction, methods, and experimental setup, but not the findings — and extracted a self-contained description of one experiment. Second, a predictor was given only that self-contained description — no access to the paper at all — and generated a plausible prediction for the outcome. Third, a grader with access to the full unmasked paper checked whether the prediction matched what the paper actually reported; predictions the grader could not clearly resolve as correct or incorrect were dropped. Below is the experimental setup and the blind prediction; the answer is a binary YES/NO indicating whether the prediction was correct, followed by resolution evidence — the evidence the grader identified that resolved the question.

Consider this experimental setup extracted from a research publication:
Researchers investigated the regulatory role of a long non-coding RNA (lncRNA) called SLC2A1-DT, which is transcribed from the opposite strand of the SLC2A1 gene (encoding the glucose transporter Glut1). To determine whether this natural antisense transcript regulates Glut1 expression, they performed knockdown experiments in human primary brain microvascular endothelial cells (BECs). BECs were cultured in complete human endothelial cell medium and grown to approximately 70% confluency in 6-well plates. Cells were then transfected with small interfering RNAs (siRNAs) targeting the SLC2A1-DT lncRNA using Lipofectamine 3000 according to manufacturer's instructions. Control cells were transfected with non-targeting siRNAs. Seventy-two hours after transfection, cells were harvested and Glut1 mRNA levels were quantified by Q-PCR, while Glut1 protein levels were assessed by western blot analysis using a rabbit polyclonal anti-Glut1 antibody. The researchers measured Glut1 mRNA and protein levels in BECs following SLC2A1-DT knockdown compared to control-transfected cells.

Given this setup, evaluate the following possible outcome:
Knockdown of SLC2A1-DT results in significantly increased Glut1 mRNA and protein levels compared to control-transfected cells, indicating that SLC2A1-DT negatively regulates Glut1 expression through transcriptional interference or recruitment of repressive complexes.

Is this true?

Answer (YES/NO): NO